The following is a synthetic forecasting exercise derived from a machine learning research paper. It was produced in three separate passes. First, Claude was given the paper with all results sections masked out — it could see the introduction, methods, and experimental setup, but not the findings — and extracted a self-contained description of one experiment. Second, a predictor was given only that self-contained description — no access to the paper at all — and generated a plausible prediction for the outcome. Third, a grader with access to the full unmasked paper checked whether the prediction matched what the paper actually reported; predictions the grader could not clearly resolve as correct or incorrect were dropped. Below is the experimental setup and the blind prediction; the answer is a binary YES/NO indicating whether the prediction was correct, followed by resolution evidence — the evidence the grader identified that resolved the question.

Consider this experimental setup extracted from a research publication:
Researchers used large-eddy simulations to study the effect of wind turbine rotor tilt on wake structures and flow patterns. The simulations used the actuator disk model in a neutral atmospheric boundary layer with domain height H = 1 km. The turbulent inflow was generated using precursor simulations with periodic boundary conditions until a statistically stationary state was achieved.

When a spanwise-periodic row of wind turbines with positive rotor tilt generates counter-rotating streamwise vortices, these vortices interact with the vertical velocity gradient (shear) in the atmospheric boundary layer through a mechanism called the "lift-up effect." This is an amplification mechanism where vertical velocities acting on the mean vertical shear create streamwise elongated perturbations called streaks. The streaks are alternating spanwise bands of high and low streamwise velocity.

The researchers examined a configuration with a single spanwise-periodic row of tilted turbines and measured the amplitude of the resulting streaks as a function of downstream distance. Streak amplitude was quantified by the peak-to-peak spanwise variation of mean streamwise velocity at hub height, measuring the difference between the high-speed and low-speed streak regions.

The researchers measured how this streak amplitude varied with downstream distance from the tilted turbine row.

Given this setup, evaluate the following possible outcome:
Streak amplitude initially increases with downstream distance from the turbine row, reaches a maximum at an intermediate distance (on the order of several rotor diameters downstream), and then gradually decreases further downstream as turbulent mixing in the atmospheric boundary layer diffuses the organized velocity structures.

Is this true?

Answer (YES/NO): YES